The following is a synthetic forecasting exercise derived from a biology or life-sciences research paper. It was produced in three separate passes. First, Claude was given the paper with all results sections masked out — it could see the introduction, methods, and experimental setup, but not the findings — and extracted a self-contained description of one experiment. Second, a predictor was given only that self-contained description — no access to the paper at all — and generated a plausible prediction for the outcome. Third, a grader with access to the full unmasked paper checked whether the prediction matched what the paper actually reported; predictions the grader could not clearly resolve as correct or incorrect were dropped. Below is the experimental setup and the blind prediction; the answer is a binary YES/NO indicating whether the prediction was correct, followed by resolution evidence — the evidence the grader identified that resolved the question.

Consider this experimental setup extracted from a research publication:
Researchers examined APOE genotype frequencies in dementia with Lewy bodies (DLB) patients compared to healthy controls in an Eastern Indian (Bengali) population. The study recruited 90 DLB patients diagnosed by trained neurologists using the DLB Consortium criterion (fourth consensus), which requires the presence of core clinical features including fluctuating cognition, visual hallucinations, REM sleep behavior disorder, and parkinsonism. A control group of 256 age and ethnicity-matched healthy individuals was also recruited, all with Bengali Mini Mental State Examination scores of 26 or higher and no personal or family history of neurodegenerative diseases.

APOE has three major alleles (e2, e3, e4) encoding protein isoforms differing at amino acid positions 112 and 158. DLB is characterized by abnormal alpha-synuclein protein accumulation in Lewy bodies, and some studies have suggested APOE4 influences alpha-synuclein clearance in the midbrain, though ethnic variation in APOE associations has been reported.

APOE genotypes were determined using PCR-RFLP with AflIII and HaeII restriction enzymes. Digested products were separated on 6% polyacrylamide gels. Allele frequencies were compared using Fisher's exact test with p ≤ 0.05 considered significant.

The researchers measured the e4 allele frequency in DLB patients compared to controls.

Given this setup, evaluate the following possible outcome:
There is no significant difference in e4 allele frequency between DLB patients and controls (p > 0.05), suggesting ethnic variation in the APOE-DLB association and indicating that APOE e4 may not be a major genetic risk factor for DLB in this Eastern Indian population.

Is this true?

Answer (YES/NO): NO